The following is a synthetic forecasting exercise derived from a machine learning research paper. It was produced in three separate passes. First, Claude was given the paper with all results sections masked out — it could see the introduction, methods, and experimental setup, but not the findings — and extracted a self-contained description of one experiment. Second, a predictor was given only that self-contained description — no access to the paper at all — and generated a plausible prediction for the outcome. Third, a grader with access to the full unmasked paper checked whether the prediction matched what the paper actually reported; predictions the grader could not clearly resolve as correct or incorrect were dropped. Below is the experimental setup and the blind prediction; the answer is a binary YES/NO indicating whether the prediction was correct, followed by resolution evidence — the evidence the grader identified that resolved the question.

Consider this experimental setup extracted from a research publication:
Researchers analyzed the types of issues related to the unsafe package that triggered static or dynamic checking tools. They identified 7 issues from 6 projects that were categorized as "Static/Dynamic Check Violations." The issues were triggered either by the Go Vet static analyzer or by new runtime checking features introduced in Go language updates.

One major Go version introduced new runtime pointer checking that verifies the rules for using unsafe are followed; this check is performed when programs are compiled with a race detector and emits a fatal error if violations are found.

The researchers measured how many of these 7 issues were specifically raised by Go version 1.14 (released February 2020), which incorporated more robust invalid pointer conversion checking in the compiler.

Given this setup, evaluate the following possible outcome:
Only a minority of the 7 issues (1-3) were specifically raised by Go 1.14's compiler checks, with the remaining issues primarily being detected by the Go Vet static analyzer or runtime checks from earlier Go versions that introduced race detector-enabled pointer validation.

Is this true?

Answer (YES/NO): NO